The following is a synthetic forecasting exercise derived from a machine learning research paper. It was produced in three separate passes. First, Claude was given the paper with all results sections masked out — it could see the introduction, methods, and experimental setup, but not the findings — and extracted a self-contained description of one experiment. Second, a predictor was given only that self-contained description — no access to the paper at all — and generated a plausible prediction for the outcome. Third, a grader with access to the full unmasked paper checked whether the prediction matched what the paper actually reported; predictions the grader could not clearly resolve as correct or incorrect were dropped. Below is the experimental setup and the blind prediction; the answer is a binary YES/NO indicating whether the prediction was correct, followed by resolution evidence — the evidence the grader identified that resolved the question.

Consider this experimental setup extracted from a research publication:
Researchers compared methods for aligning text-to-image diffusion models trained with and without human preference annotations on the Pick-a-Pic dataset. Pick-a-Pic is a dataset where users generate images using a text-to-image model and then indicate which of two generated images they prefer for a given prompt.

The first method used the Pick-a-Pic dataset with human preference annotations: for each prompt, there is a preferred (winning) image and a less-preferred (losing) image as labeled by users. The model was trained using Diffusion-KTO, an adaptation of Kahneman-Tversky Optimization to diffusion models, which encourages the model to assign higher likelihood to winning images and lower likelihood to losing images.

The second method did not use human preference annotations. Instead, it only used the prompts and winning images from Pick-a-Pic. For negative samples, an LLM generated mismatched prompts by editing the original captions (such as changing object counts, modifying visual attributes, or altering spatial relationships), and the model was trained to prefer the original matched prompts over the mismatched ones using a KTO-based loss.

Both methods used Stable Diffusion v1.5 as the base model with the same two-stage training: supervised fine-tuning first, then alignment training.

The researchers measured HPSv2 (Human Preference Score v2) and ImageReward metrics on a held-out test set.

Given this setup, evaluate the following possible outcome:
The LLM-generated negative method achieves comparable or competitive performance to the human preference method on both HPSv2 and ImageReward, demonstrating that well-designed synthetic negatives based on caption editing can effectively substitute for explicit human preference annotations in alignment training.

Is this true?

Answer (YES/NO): NO